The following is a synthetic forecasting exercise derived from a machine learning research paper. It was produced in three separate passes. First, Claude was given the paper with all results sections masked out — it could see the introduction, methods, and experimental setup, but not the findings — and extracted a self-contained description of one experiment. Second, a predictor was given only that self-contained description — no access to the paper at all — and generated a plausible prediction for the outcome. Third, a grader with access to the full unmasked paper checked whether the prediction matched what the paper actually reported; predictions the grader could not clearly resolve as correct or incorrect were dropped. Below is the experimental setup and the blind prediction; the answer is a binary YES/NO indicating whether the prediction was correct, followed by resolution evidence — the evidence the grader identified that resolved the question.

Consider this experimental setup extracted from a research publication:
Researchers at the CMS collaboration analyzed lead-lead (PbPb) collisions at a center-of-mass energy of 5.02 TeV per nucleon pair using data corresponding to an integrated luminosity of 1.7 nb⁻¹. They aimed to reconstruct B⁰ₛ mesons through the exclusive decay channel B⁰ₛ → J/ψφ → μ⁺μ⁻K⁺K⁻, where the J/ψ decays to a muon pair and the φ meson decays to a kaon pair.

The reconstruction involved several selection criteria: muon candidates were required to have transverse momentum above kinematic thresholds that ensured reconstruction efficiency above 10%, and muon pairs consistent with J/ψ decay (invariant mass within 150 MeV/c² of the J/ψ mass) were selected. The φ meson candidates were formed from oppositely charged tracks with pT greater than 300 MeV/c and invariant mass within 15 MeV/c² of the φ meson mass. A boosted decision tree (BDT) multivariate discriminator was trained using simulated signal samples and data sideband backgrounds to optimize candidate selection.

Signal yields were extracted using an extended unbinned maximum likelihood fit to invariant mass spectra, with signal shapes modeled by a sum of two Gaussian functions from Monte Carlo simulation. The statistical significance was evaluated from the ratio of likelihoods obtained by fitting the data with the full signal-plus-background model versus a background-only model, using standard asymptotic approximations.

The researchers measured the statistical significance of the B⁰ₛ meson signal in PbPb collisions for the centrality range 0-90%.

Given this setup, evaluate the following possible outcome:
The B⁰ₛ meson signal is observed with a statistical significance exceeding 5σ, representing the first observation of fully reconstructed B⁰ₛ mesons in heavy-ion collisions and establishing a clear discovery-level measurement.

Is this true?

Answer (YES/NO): YES